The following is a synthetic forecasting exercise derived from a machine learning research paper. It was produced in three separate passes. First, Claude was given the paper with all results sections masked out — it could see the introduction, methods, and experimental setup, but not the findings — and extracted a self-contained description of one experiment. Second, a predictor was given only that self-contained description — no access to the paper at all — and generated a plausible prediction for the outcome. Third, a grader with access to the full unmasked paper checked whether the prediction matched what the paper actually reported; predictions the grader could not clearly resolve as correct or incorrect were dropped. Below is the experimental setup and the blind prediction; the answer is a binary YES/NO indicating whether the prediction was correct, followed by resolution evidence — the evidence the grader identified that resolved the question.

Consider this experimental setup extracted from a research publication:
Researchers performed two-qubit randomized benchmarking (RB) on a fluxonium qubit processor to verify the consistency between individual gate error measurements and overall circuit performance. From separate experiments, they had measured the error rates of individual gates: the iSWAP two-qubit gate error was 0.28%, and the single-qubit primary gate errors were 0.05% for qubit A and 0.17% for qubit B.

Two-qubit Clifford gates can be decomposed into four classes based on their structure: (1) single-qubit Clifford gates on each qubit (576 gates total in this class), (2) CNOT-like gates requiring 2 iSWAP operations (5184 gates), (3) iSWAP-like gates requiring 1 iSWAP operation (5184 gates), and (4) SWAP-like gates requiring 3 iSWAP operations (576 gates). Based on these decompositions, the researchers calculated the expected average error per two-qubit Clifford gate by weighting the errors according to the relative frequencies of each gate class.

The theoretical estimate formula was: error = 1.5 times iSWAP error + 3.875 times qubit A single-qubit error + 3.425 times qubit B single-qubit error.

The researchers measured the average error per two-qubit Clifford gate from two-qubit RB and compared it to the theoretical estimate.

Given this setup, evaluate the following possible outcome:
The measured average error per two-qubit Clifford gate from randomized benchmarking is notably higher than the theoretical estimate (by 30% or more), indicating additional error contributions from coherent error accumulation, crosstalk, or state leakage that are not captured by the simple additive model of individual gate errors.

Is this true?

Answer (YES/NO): NO